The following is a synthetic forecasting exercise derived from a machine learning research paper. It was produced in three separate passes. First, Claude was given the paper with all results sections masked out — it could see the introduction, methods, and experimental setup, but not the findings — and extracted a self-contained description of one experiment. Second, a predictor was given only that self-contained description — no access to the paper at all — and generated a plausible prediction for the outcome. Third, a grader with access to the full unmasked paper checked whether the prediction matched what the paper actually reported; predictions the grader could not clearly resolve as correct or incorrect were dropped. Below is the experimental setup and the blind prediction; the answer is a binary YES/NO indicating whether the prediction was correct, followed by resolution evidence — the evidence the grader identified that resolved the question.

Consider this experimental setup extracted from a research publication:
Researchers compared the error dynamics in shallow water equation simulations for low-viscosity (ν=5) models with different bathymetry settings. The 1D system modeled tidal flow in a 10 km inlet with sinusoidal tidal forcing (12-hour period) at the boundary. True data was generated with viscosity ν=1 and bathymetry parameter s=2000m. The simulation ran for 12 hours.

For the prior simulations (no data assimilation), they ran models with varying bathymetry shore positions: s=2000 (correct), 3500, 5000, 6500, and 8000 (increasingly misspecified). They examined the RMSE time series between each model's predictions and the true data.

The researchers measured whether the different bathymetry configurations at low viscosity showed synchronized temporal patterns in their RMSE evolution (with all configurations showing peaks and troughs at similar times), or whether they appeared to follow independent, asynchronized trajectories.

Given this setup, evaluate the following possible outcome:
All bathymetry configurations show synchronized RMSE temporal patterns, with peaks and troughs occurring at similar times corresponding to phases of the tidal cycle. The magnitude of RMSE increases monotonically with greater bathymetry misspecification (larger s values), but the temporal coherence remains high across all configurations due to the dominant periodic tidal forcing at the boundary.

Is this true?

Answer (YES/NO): NO